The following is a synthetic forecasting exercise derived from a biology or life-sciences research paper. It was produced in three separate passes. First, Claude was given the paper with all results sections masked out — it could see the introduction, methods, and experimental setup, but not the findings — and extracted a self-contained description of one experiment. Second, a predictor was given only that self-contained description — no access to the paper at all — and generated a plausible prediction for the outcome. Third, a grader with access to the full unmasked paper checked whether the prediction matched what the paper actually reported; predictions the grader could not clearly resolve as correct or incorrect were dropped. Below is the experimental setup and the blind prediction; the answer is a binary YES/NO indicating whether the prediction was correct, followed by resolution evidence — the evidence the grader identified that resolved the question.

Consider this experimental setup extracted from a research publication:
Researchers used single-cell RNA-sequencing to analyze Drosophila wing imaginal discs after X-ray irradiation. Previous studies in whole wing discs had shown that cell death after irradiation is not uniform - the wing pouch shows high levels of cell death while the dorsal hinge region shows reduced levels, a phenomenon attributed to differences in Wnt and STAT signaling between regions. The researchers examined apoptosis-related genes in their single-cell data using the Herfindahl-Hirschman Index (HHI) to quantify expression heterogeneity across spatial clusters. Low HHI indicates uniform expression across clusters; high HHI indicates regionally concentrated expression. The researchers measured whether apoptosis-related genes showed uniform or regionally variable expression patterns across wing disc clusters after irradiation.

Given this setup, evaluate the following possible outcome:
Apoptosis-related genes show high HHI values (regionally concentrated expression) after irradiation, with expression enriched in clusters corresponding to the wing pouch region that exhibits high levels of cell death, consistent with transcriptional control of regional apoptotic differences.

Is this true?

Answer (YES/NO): NO